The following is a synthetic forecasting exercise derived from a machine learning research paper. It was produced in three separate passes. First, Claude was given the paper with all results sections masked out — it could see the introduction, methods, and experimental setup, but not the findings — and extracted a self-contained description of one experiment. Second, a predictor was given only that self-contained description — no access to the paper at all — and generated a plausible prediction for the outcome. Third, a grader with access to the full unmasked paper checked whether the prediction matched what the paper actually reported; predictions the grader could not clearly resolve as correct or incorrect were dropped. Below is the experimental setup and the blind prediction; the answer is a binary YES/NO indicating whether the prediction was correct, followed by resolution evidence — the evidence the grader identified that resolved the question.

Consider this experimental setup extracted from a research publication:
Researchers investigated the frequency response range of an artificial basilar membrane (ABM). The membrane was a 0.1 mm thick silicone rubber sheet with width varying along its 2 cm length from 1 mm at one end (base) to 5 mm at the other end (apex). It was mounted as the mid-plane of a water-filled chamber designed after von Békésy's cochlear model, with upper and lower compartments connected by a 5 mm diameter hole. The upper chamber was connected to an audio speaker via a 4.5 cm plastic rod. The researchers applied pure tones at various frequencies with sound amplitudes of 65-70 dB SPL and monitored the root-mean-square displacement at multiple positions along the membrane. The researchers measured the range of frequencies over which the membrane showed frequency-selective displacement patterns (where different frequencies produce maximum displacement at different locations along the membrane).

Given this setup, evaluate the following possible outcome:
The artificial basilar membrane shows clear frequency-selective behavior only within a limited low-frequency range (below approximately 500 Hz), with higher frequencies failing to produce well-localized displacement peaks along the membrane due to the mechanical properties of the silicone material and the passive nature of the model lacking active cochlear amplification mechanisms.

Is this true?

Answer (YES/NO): NO